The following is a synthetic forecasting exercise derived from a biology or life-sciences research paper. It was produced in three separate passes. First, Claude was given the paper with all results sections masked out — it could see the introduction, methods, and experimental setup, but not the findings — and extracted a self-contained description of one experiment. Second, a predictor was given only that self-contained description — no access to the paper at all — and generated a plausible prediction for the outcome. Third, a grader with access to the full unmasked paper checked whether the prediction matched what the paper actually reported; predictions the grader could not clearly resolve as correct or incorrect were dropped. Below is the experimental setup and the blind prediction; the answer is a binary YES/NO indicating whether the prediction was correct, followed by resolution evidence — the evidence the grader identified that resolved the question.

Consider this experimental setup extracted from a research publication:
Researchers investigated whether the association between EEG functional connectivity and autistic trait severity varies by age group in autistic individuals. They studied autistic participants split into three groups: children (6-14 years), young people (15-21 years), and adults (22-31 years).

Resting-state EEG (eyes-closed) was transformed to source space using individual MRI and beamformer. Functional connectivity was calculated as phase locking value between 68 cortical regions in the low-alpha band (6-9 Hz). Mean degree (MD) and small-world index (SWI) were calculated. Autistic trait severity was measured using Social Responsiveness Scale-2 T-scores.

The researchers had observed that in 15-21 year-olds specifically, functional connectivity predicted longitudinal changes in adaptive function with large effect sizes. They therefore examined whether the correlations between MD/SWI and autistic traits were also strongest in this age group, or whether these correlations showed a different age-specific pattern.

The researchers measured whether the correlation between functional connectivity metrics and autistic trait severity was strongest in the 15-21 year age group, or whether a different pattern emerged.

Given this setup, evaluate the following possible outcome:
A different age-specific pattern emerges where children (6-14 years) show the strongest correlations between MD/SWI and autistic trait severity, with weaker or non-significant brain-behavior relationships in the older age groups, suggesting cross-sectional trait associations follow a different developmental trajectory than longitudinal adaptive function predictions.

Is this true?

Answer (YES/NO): NO